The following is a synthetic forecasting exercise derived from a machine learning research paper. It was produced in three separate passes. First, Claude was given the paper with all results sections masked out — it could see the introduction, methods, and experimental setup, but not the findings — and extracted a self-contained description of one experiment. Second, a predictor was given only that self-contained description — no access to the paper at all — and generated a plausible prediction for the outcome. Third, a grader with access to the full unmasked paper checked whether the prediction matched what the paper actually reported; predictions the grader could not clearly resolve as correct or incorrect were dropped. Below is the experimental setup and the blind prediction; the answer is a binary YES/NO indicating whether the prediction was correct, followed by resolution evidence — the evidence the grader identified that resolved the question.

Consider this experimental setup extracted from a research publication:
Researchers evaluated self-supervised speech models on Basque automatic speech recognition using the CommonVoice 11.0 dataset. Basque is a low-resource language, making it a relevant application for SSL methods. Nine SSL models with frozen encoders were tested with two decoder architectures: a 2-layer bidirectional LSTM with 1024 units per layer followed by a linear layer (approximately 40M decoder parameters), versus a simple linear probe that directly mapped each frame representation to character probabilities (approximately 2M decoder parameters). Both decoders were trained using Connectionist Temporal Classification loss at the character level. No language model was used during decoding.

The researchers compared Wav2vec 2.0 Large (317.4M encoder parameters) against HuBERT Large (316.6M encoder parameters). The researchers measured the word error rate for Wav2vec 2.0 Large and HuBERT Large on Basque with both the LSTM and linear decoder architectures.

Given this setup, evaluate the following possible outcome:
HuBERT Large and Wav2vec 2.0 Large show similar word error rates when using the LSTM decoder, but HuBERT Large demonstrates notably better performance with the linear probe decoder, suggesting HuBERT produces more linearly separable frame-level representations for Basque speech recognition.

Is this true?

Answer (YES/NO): NO